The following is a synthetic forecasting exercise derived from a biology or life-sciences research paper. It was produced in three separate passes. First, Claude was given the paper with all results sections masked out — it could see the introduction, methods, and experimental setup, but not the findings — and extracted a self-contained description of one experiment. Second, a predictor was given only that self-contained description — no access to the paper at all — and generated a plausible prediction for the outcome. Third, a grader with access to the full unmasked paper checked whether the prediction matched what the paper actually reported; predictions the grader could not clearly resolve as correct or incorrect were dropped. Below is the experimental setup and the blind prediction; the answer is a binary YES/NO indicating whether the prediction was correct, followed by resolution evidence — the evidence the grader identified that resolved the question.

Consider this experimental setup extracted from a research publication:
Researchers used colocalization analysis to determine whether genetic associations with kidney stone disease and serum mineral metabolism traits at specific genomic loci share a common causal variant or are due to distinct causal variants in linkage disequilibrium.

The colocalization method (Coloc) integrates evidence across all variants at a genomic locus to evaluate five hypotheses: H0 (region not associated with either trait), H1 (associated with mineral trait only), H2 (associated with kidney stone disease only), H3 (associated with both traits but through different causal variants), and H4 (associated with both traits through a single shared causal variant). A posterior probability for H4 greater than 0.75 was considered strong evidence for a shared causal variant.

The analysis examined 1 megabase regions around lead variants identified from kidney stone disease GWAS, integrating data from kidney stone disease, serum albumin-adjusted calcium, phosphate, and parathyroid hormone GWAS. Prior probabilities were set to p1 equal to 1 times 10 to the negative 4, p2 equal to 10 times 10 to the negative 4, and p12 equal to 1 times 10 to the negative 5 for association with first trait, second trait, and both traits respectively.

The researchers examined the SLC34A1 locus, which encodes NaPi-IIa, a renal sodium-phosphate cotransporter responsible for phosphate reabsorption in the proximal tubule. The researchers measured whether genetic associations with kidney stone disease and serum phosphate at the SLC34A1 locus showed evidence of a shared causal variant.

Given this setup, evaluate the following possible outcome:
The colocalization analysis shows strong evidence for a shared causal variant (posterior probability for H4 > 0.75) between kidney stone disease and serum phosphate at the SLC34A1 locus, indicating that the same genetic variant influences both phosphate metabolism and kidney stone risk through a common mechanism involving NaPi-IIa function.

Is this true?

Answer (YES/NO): YES